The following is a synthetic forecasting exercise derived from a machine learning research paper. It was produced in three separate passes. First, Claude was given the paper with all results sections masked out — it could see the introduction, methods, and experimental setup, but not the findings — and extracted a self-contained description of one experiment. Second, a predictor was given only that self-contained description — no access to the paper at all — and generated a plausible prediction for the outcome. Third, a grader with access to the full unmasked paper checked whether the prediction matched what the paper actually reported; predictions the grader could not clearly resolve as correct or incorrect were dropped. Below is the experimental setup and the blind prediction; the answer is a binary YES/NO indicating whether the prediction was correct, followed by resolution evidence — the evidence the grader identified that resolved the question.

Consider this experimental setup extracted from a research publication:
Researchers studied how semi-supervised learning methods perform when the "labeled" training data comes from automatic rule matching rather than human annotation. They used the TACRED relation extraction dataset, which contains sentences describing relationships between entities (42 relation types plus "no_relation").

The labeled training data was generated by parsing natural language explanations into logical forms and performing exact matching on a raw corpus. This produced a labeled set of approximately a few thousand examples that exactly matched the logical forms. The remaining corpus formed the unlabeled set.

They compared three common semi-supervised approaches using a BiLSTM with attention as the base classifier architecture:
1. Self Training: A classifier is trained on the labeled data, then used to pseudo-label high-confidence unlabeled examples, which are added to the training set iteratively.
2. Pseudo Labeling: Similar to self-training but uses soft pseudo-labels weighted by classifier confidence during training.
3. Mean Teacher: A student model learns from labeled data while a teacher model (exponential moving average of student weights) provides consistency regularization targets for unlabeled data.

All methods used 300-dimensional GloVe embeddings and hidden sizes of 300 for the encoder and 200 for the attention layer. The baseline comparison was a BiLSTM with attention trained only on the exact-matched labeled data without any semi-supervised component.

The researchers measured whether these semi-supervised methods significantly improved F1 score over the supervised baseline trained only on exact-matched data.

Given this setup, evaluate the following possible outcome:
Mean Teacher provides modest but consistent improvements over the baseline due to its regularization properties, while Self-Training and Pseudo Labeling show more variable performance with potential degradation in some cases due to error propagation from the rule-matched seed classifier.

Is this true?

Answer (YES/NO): NO